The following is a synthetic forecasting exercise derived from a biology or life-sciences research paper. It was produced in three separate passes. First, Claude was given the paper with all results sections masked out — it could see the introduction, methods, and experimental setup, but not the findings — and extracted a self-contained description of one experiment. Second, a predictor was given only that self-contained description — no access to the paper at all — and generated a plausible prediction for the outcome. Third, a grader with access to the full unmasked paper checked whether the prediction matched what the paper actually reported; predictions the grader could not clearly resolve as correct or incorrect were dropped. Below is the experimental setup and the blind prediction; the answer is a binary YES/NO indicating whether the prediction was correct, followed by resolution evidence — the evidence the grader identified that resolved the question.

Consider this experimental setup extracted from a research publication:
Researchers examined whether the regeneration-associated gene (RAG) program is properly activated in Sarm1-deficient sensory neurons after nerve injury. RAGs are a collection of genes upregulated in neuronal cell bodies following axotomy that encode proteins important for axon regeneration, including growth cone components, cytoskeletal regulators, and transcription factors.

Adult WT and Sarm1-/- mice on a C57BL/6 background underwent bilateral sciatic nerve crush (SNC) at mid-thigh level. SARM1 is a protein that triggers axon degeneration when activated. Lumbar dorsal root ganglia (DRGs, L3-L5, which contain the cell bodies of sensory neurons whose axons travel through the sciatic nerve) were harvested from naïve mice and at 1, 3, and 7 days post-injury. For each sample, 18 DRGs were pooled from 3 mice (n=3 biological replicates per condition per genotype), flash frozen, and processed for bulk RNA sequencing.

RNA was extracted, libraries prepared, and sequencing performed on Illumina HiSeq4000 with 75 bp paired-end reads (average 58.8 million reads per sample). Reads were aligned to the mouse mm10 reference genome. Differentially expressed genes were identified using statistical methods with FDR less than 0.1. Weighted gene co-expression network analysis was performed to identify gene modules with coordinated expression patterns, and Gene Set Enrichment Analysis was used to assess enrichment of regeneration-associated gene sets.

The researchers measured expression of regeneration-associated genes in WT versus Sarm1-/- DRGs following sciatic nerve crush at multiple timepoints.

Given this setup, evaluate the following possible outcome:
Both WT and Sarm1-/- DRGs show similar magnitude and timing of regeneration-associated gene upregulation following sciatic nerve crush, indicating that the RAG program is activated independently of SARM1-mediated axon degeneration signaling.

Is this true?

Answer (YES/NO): YES